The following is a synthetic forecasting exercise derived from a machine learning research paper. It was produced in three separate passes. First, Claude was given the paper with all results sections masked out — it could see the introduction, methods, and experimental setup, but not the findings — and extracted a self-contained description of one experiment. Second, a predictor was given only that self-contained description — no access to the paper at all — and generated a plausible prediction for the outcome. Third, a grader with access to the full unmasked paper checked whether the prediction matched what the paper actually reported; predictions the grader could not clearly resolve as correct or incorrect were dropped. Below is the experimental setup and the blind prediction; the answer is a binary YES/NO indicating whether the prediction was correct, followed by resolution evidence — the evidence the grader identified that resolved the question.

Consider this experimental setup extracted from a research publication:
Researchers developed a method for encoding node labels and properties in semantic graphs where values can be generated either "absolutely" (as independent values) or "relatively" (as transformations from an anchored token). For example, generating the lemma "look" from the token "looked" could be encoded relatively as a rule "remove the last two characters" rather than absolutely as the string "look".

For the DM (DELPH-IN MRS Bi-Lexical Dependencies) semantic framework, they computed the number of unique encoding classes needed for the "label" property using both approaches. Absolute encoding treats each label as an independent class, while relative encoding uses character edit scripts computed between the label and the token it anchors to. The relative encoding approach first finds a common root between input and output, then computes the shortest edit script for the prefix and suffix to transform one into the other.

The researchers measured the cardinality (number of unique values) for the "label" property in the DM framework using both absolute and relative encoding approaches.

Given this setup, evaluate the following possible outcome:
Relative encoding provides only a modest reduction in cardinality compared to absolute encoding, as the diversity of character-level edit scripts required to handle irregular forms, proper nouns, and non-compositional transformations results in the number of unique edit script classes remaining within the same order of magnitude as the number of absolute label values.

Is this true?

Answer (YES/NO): NO